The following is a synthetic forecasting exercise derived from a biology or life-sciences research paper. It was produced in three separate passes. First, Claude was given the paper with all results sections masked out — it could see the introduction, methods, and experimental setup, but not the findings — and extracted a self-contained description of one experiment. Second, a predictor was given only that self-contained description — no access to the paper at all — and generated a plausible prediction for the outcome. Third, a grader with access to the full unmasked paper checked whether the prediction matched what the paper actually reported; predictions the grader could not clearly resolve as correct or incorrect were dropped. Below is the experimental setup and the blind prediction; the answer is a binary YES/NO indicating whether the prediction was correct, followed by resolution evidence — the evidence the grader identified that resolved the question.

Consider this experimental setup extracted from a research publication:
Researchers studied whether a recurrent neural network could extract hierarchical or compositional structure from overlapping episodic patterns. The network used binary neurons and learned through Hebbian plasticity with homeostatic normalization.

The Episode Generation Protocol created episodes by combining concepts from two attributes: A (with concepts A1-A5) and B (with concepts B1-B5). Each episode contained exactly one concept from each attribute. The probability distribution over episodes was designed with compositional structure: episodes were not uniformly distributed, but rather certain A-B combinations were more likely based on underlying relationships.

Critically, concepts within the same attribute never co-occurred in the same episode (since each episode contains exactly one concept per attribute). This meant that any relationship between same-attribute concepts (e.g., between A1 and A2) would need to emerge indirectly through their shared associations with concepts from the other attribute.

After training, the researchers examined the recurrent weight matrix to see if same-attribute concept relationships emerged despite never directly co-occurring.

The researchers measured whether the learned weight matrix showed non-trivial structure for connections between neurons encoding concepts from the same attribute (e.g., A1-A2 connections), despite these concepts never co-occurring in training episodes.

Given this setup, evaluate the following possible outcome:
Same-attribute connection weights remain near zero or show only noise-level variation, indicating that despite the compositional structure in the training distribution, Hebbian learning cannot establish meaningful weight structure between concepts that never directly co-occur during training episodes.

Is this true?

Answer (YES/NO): YES